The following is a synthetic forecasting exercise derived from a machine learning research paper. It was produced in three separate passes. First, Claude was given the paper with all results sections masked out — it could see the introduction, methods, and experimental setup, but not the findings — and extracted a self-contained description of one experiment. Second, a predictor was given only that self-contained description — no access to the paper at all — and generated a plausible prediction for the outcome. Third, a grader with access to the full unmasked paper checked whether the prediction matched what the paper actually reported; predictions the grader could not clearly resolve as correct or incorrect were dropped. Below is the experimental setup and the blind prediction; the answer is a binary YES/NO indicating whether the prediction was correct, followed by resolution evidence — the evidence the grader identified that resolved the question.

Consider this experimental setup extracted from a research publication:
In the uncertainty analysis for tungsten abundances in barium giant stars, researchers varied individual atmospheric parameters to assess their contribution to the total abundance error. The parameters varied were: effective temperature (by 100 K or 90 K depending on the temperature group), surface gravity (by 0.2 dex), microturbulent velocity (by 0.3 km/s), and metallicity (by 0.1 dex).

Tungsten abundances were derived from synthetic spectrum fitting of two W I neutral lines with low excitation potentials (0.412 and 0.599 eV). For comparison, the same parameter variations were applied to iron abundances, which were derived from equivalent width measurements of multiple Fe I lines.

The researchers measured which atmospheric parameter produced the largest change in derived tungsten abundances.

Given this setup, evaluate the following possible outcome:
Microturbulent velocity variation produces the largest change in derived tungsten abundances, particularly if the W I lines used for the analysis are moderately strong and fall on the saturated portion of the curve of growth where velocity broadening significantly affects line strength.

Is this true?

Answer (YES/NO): NO